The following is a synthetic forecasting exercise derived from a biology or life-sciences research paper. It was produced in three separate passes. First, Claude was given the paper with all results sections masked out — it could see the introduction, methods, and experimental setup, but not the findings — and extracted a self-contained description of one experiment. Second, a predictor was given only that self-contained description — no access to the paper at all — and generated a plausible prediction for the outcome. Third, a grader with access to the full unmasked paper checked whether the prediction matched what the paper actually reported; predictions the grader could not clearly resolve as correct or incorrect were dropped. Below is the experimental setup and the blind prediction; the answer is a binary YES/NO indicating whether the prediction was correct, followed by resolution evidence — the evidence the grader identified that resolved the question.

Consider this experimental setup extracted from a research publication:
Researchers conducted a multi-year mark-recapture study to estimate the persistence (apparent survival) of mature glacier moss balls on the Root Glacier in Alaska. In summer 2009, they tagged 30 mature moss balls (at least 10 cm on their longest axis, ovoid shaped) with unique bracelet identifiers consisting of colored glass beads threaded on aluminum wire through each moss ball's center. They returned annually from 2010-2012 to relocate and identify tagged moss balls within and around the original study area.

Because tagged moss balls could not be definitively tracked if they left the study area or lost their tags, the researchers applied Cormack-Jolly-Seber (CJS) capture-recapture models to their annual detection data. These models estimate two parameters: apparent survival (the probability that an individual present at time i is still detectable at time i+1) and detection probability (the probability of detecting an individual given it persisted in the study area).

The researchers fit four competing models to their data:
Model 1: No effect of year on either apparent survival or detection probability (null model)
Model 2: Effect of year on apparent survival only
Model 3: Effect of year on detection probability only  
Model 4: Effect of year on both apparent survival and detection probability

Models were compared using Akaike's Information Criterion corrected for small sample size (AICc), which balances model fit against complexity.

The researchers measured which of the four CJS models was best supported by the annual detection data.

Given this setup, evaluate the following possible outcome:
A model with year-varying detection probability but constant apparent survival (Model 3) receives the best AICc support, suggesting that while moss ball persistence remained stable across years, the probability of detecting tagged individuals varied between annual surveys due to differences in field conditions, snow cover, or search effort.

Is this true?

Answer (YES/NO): NO